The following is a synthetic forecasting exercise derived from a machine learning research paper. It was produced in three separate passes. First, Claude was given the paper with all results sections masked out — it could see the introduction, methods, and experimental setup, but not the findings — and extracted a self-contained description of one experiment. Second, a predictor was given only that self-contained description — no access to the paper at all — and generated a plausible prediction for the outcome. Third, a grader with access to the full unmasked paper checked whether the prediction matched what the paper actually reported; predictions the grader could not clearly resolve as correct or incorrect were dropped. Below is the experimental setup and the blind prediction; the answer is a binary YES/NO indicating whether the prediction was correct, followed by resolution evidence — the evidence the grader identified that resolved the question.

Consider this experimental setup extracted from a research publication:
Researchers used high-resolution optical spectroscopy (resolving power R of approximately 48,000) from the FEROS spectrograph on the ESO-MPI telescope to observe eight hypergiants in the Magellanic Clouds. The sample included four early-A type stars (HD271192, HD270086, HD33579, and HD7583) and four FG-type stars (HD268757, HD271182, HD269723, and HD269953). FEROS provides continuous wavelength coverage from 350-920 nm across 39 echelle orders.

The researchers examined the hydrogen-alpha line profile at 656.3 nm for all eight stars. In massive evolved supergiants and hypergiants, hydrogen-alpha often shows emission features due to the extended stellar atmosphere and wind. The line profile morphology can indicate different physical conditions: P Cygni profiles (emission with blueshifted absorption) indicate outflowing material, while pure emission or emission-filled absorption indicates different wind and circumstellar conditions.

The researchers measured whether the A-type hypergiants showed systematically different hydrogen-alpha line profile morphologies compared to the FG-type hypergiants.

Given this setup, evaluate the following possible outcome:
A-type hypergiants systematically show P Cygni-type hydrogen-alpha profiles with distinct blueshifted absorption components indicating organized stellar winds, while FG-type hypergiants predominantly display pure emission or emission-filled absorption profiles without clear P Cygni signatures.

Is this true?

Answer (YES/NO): YES